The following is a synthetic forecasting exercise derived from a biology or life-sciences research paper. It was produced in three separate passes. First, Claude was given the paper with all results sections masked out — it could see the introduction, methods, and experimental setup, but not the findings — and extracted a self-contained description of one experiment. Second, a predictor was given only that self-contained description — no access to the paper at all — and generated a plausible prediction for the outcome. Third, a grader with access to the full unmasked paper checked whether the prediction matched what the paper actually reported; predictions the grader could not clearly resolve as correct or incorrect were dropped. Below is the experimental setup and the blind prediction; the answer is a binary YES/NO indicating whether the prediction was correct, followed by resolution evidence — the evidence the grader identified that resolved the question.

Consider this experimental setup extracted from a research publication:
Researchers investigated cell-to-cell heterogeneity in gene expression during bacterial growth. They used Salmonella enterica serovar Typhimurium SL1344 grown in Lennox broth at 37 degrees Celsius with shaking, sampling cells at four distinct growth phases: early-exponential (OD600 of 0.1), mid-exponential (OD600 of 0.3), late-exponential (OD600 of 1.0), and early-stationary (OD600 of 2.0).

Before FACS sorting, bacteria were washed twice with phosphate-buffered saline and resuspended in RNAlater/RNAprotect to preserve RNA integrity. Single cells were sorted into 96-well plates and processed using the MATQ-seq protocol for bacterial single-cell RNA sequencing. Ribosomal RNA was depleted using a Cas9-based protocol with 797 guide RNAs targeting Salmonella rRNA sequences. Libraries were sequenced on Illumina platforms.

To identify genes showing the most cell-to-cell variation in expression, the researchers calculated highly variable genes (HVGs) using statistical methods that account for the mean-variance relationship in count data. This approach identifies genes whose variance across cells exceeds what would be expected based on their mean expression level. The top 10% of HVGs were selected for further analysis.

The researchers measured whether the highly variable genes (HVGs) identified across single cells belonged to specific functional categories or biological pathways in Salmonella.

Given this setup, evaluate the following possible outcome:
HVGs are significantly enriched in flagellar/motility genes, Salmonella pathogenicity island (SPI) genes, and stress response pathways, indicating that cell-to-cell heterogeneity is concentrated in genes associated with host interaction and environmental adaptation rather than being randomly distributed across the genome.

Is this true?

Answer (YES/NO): NO